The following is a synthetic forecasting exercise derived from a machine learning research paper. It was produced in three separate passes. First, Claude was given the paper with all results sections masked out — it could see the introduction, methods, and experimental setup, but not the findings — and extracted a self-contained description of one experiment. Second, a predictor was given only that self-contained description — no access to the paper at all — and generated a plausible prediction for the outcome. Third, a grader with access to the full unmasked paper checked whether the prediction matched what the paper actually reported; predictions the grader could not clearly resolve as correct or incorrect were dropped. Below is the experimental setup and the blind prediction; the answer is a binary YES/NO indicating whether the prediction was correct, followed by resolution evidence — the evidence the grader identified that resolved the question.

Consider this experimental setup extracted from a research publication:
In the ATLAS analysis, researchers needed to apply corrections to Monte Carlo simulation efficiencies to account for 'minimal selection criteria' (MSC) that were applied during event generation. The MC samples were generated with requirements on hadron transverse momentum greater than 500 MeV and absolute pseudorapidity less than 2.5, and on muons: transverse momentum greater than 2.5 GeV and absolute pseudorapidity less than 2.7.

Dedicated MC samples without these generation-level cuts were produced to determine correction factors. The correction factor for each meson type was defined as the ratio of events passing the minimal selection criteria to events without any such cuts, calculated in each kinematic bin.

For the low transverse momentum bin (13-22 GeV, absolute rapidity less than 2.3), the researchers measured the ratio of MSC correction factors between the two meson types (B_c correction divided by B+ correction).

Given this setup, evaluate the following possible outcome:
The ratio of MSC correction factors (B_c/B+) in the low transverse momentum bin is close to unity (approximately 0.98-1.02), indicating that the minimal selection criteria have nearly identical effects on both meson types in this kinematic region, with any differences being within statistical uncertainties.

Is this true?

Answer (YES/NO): YES